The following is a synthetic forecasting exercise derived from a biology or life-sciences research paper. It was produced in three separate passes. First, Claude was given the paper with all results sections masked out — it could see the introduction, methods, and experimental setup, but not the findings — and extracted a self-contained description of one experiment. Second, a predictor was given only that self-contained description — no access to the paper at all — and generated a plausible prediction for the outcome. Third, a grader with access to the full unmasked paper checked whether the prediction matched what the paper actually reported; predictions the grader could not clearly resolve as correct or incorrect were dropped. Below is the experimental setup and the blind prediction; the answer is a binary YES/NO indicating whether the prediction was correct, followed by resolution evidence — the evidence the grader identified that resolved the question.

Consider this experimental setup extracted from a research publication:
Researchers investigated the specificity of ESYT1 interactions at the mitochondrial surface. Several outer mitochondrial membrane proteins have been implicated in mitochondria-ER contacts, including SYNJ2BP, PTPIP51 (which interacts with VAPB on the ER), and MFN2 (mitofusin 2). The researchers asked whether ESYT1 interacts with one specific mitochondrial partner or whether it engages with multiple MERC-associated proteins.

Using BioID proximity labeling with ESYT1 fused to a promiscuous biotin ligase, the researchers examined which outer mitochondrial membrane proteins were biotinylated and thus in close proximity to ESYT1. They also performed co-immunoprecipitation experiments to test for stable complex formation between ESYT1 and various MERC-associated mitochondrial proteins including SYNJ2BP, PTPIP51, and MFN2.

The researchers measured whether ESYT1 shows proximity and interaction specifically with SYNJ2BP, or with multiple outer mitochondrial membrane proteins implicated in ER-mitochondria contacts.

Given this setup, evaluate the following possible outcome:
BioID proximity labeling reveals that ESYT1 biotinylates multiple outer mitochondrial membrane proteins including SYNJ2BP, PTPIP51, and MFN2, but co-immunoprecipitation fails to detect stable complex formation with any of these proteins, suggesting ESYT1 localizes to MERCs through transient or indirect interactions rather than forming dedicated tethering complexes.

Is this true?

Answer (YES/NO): NO